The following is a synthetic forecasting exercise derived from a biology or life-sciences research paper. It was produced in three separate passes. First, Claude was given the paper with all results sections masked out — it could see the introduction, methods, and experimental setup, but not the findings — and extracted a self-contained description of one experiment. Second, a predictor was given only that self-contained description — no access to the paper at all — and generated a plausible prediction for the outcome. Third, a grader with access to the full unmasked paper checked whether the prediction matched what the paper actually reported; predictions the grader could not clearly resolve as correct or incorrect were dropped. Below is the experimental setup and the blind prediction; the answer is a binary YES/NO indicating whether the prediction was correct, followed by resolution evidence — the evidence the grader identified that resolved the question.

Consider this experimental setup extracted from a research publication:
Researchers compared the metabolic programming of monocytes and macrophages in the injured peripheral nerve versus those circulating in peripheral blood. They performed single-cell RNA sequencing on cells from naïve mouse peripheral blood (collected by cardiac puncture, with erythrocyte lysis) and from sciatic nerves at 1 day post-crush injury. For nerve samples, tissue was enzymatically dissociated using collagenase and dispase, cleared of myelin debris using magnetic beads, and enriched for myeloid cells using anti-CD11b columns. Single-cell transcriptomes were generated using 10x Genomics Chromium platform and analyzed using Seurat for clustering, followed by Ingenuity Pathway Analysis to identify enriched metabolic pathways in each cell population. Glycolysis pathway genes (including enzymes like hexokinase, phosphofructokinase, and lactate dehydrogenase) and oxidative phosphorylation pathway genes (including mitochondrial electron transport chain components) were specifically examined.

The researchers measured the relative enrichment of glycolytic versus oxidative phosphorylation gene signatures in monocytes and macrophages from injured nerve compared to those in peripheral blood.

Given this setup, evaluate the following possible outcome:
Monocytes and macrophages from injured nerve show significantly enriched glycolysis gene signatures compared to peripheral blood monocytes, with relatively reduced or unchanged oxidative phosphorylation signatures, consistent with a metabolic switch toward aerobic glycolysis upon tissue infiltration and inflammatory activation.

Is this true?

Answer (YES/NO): YES